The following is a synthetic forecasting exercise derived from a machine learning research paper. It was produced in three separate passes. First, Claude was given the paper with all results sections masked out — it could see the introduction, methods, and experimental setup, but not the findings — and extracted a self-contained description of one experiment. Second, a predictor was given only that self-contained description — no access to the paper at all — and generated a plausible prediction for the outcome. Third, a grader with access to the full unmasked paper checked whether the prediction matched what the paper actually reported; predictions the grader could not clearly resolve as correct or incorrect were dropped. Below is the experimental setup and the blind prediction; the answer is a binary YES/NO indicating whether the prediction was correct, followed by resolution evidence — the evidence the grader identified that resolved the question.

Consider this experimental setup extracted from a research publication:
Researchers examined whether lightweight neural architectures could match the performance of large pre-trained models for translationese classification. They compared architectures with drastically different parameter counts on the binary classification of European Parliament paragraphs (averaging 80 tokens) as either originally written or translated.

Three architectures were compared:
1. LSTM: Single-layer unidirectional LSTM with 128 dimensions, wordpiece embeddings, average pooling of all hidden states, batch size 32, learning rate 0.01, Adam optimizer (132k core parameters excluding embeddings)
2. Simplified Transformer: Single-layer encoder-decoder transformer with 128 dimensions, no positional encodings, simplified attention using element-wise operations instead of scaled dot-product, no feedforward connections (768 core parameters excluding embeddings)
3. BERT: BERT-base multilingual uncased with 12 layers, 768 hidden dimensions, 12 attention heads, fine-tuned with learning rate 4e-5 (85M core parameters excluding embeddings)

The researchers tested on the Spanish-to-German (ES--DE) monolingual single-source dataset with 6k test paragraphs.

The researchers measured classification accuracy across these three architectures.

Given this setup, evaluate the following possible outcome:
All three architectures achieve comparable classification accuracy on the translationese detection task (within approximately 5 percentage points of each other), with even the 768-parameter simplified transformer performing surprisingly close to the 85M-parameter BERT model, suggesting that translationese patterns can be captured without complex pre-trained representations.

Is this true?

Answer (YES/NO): YES